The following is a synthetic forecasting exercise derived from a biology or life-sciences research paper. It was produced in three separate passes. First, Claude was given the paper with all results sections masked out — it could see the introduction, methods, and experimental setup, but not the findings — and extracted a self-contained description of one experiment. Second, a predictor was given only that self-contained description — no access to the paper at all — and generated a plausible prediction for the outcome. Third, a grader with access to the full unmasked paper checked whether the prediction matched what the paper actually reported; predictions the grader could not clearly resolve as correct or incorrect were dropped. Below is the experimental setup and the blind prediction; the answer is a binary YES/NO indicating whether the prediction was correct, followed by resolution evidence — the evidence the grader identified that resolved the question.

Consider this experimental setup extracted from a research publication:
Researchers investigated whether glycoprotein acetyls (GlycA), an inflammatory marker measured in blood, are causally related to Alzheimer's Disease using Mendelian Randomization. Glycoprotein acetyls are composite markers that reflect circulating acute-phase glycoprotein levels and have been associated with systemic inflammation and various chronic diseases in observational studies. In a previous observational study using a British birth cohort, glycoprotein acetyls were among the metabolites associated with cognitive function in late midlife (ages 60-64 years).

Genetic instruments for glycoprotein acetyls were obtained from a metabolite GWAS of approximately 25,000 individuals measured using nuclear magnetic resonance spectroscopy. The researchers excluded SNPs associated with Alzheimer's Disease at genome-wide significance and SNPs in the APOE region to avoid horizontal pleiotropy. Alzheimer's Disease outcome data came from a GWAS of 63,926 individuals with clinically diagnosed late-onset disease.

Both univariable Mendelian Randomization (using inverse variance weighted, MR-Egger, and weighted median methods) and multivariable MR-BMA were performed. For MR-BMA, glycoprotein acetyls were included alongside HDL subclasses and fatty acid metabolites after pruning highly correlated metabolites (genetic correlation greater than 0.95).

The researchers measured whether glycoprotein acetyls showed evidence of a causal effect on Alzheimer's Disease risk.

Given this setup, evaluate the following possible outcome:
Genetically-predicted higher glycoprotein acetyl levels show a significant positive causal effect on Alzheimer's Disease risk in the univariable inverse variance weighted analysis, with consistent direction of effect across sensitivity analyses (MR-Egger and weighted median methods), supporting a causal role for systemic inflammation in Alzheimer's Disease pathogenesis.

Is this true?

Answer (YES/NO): YES